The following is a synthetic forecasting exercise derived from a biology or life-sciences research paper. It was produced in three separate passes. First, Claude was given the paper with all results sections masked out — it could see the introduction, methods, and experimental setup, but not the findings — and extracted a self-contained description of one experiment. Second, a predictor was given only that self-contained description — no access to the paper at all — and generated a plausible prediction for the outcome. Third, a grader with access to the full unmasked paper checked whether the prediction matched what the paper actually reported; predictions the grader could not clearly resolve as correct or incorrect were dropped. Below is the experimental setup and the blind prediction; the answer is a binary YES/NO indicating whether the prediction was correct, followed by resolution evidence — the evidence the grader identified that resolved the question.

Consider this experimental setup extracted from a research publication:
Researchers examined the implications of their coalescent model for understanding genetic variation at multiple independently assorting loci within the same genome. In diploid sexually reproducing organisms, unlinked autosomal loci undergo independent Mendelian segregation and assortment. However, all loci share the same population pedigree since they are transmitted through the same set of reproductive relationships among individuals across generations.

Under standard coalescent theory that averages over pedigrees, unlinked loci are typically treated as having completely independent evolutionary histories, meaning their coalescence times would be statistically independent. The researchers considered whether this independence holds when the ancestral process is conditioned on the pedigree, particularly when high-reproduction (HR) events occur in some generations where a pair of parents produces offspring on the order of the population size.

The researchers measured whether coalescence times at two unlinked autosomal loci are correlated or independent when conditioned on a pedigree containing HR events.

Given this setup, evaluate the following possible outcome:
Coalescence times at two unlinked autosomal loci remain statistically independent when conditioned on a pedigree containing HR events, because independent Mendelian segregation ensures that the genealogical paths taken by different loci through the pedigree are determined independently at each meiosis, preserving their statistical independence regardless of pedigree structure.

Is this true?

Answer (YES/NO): YES